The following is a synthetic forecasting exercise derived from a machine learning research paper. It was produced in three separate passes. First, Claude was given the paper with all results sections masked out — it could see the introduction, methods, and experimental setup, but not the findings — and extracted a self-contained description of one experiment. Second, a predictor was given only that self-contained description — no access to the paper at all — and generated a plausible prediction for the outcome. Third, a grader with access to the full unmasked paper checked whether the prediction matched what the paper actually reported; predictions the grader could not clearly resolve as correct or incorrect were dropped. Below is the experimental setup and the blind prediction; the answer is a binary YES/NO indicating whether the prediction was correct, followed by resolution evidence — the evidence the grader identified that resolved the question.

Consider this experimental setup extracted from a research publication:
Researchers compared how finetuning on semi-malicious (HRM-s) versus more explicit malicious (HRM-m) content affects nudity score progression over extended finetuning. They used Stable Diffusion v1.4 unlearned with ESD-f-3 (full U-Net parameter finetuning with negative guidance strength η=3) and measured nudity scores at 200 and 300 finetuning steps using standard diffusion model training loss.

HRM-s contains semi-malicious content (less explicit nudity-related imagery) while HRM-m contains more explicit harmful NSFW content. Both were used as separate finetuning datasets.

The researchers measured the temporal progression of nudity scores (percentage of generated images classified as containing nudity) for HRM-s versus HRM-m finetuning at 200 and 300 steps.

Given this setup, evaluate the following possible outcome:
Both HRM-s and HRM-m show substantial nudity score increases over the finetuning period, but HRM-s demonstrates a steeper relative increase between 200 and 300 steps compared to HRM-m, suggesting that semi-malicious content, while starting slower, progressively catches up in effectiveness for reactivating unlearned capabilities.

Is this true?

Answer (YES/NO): YES